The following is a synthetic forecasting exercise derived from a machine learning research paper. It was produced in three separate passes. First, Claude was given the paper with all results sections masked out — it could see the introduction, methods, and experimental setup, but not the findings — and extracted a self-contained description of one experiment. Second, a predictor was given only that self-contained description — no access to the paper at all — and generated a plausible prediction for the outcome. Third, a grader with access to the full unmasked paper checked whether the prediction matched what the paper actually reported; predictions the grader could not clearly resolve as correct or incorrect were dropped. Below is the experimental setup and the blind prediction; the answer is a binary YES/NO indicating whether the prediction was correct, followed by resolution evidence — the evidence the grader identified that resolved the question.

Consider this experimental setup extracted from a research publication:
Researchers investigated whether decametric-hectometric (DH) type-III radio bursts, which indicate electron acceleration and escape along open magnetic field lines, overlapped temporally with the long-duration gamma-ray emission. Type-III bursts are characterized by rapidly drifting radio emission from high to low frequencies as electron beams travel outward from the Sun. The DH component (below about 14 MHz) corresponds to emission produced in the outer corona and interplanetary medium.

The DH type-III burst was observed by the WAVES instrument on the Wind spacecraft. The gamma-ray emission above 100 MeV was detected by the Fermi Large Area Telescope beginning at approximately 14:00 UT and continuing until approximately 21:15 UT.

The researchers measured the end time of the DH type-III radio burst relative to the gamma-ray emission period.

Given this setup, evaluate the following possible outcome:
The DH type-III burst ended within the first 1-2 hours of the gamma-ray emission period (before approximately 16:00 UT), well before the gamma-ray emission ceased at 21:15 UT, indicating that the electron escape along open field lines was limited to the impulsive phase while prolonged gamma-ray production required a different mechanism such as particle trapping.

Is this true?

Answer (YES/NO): YES